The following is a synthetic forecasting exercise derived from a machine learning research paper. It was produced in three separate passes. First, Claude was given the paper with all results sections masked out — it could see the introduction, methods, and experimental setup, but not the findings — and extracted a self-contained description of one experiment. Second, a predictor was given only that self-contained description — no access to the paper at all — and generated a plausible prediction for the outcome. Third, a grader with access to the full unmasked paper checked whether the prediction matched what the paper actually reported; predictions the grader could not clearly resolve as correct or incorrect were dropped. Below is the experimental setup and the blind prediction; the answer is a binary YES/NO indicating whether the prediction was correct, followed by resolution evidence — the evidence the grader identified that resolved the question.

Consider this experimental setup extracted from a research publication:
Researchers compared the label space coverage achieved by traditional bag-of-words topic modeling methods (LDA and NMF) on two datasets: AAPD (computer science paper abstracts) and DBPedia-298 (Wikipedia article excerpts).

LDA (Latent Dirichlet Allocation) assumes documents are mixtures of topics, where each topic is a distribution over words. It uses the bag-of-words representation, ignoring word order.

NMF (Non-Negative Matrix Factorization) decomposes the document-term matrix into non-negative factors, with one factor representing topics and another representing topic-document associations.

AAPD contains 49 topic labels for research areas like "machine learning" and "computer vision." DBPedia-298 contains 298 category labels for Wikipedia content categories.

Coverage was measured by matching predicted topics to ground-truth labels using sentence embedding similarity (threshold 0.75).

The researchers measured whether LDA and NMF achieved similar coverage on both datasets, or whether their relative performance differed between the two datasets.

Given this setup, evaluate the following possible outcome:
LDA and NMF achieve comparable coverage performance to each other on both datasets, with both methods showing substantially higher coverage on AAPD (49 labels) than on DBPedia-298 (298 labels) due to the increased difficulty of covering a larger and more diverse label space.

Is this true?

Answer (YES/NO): NO